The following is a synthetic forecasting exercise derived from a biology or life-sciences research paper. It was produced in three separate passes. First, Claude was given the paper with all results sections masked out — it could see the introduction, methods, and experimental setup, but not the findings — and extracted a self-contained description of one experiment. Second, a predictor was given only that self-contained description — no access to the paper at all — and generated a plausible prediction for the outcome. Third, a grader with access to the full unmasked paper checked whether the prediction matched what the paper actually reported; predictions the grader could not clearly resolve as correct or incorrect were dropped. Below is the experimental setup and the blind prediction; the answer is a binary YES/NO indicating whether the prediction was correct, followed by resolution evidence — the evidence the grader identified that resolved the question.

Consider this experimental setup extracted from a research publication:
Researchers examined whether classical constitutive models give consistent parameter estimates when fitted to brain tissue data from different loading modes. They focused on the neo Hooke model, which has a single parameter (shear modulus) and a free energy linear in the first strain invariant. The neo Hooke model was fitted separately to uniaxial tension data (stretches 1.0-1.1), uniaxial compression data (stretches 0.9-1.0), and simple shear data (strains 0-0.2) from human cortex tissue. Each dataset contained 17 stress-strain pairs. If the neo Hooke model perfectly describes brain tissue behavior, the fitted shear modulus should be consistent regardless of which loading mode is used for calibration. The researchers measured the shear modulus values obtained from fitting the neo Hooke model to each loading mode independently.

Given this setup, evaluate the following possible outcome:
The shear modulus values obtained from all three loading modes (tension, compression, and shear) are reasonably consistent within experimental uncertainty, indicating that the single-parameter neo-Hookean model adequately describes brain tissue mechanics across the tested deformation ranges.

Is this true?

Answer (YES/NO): NO